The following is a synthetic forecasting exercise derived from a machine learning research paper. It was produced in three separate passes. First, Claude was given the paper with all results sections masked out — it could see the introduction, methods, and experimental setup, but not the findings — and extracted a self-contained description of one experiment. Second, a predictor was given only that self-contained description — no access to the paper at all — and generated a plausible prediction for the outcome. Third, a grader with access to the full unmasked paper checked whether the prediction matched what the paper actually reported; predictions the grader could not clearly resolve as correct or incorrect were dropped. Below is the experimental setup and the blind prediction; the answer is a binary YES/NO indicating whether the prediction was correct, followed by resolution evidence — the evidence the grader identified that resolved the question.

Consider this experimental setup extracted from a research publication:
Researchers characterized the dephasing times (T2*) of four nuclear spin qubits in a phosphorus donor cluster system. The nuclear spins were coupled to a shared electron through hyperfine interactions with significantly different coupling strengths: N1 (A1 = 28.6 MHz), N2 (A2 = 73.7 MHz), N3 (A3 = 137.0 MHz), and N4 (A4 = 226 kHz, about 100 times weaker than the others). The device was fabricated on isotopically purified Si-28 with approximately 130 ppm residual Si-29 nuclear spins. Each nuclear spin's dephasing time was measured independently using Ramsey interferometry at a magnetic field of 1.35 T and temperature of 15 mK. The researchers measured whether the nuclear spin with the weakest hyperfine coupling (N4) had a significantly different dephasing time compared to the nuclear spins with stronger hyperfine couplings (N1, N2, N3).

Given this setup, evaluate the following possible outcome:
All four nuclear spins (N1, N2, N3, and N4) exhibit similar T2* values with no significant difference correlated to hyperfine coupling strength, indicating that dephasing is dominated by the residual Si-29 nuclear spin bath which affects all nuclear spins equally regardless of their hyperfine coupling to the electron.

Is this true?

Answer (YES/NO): NO